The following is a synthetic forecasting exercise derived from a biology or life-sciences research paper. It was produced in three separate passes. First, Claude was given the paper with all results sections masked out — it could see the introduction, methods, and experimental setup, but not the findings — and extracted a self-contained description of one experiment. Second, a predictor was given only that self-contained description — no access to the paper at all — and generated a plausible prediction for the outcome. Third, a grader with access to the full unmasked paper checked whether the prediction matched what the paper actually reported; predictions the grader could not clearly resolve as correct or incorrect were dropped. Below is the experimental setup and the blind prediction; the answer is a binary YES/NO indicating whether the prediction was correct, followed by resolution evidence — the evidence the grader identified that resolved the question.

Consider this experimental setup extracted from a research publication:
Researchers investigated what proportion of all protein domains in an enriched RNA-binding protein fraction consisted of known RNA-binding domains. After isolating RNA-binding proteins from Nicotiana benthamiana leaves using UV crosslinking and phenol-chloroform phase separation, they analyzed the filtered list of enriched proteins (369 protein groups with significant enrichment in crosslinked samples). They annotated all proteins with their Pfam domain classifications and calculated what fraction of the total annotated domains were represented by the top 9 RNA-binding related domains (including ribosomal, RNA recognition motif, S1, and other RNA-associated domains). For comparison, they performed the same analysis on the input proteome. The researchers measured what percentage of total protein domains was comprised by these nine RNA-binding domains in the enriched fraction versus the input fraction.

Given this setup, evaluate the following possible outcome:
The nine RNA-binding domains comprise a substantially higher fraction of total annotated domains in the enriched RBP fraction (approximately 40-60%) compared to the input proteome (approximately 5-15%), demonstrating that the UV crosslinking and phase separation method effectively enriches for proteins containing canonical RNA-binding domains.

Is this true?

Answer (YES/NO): NO